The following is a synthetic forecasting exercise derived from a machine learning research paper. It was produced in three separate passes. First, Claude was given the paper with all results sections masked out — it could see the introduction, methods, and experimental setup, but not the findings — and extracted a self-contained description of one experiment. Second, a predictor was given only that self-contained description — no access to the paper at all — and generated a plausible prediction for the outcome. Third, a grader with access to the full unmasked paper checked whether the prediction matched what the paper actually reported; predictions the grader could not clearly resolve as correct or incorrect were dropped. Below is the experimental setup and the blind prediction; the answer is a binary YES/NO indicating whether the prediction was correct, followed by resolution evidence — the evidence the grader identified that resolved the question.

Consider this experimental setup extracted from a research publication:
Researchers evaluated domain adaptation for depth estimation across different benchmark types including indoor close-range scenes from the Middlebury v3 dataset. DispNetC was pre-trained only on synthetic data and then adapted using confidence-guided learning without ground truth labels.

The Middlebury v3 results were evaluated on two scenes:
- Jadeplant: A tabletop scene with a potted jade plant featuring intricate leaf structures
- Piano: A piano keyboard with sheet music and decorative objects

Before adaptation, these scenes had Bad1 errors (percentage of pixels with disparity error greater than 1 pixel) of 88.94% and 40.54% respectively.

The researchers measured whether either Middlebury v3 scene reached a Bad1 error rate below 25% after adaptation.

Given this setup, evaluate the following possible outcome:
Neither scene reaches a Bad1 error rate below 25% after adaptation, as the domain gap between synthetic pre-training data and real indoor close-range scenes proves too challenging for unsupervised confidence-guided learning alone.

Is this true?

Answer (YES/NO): NO